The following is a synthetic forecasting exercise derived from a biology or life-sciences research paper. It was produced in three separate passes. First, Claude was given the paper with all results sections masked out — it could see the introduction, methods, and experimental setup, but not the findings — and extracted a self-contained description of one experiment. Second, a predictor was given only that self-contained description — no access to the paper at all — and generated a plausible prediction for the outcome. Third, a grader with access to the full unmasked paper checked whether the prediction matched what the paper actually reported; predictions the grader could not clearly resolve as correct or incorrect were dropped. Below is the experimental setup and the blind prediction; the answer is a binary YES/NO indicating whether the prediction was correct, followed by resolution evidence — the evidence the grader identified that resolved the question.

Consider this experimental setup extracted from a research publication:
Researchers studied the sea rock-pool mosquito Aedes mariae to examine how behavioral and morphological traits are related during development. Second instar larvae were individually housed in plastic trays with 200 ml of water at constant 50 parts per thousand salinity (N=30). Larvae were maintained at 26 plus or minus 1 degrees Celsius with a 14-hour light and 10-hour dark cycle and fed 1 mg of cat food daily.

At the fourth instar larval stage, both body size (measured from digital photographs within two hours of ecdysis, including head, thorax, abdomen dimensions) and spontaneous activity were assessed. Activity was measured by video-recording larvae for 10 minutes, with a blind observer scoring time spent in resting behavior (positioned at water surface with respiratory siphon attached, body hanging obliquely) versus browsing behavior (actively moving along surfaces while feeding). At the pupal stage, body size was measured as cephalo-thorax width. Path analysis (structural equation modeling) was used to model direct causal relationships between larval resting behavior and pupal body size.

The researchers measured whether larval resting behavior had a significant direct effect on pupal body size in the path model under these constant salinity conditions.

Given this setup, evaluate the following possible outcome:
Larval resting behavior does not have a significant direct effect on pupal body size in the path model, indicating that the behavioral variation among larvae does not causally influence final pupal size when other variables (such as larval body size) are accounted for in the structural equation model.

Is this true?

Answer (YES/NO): YES